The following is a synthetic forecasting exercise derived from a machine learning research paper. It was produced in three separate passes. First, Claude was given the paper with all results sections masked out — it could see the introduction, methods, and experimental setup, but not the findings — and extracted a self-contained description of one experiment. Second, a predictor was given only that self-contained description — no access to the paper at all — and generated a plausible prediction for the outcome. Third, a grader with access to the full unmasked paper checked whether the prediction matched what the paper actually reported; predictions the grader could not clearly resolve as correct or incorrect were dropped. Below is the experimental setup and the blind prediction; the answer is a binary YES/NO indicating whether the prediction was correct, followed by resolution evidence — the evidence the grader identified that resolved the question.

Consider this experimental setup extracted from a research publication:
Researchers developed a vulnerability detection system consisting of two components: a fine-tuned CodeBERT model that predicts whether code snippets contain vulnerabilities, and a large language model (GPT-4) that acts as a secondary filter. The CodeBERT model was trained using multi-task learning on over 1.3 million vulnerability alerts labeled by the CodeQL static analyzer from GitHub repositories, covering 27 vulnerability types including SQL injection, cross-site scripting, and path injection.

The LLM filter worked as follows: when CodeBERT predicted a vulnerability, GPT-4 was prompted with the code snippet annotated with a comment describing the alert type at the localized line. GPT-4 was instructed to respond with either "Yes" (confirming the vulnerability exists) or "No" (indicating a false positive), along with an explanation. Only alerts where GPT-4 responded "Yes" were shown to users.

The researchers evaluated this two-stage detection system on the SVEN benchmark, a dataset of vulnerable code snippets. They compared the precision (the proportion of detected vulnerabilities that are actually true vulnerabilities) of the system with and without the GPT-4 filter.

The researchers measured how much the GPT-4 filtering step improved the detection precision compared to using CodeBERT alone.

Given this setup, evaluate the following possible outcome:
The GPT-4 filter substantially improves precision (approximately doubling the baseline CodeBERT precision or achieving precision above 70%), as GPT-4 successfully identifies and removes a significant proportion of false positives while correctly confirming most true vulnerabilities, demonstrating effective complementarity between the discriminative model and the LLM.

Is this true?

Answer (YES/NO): NO